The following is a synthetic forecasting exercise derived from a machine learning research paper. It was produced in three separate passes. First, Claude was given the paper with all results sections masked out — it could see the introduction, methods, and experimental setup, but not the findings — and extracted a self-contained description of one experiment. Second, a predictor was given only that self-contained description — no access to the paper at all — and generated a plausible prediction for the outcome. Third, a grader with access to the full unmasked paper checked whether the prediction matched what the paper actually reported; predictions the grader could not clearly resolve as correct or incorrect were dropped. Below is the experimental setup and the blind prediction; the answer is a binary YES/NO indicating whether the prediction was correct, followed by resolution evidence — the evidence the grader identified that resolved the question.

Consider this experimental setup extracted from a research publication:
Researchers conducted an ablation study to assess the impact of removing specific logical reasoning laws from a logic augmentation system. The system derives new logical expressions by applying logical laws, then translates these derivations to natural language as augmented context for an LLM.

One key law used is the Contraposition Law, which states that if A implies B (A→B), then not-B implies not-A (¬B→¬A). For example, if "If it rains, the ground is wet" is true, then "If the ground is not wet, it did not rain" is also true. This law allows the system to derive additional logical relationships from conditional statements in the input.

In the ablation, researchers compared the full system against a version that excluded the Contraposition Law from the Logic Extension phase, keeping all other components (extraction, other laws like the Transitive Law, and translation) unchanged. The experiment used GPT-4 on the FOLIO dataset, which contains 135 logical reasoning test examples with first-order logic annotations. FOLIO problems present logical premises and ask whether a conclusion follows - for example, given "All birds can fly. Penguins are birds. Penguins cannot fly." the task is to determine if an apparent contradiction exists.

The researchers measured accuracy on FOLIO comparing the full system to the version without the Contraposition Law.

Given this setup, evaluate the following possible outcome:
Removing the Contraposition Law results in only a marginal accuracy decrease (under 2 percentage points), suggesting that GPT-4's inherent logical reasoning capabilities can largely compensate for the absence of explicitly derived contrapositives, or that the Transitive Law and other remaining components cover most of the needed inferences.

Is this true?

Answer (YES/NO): NO